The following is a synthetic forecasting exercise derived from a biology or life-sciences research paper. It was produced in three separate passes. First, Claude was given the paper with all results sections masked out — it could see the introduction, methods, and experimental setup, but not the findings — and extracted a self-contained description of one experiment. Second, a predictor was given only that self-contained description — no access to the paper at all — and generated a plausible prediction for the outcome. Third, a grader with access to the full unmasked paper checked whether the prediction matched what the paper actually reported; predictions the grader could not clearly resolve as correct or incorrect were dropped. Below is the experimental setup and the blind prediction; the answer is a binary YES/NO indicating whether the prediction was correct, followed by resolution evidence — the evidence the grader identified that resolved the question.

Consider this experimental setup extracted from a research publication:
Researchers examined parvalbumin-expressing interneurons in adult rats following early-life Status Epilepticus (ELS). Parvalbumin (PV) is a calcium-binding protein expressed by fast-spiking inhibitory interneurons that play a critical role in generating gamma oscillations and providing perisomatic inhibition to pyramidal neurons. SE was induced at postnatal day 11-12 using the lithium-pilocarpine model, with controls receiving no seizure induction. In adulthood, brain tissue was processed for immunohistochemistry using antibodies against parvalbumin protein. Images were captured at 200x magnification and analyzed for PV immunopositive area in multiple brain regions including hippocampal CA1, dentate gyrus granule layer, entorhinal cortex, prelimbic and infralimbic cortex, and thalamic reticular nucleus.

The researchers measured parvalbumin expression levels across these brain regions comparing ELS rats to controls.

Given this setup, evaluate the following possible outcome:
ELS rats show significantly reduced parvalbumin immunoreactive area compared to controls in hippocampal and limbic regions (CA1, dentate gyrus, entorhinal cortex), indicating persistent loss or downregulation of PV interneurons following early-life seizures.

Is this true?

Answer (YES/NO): NO